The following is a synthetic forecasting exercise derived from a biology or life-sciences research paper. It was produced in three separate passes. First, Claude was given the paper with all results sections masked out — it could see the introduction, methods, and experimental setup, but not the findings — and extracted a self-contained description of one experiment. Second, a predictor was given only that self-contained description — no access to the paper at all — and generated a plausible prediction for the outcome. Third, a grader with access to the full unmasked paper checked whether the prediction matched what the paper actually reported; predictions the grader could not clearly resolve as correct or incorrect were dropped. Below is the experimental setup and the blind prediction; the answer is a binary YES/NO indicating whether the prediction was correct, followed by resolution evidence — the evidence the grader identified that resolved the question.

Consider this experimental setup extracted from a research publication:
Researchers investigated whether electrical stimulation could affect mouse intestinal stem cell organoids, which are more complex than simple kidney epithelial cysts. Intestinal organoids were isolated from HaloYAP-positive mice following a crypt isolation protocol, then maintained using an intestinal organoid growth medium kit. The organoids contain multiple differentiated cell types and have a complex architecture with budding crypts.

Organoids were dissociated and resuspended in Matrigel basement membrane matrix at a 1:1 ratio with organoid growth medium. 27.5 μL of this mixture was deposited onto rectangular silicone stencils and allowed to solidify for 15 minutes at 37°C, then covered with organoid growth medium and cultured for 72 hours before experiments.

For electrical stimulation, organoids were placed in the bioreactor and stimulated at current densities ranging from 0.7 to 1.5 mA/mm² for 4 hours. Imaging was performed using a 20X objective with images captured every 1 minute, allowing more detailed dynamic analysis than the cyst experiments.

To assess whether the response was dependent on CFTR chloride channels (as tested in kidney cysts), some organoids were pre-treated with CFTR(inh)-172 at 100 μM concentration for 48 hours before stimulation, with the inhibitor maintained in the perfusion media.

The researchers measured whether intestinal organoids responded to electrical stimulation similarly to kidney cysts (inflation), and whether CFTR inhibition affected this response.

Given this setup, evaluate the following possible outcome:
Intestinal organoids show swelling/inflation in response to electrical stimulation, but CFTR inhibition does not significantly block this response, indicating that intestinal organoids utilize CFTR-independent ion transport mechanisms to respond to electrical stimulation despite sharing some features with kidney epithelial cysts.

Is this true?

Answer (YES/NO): NO